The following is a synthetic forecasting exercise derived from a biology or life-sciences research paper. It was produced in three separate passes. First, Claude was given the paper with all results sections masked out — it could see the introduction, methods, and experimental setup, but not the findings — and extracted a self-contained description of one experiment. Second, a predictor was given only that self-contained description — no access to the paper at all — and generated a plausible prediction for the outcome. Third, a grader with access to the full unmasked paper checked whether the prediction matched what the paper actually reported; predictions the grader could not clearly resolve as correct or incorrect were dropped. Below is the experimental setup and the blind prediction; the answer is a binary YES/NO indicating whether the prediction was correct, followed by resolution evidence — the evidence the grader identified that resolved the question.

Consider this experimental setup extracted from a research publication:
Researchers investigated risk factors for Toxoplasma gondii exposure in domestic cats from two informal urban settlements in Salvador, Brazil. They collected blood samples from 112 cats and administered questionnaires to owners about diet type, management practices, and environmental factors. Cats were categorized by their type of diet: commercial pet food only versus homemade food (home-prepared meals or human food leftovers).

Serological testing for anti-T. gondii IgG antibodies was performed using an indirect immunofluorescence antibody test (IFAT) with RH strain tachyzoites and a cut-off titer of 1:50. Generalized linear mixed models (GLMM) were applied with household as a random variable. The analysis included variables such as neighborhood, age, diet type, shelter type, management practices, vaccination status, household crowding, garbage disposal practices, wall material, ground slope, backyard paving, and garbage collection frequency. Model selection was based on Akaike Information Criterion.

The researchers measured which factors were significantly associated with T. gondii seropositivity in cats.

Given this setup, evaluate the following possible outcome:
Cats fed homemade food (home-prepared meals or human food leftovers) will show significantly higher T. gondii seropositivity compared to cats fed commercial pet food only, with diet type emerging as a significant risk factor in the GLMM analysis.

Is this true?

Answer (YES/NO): NO